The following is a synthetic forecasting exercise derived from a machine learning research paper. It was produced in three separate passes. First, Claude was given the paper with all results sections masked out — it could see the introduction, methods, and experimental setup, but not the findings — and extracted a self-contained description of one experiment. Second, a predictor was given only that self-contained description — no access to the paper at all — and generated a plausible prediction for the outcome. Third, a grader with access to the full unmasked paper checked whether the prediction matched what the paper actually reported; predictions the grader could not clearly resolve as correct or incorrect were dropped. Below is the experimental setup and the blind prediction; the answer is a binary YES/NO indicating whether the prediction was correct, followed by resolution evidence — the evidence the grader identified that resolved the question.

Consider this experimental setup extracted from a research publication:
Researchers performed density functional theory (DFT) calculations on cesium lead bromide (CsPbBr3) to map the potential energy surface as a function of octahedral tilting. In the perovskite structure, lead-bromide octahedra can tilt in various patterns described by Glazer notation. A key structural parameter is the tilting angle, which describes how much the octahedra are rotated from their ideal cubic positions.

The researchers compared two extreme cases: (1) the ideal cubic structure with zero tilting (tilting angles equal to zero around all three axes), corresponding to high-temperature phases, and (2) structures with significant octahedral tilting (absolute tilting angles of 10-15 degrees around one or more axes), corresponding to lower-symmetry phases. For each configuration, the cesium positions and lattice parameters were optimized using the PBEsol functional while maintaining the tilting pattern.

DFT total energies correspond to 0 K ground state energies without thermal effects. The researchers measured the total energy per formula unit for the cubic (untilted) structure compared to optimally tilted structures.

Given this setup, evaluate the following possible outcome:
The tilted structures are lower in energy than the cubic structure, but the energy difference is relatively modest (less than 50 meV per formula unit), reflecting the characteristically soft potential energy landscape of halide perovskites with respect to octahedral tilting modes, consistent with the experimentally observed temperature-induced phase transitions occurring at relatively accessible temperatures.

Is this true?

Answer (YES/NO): NO